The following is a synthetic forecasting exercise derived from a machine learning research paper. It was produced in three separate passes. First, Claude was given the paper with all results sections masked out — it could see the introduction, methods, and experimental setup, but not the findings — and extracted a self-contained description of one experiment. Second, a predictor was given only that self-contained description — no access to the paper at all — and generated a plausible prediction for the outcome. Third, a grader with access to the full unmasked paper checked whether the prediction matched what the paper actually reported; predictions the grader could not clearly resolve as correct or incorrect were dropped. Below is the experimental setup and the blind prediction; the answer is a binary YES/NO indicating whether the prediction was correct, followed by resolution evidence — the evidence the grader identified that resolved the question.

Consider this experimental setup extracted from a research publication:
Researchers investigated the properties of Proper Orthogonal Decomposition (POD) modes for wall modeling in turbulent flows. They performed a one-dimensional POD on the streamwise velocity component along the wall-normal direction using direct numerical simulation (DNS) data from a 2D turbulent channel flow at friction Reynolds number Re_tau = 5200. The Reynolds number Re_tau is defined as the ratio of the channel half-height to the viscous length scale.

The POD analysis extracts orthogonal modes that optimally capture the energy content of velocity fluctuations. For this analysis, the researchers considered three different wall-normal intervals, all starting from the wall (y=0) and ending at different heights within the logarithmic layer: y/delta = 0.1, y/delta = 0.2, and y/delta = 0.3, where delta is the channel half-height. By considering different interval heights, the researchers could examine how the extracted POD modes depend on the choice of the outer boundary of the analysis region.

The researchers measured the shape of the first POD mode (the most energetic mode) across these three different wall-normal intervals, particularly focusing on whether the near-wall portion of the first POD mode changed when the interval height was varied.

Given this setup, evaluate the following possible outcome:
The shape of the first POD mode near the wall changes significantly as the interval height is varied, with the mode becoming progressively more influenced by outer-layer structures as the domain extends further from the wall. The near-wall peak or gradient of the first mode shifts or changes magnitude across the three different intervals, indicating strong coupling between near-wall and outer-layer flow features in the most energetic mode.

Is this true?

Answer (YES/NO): NO